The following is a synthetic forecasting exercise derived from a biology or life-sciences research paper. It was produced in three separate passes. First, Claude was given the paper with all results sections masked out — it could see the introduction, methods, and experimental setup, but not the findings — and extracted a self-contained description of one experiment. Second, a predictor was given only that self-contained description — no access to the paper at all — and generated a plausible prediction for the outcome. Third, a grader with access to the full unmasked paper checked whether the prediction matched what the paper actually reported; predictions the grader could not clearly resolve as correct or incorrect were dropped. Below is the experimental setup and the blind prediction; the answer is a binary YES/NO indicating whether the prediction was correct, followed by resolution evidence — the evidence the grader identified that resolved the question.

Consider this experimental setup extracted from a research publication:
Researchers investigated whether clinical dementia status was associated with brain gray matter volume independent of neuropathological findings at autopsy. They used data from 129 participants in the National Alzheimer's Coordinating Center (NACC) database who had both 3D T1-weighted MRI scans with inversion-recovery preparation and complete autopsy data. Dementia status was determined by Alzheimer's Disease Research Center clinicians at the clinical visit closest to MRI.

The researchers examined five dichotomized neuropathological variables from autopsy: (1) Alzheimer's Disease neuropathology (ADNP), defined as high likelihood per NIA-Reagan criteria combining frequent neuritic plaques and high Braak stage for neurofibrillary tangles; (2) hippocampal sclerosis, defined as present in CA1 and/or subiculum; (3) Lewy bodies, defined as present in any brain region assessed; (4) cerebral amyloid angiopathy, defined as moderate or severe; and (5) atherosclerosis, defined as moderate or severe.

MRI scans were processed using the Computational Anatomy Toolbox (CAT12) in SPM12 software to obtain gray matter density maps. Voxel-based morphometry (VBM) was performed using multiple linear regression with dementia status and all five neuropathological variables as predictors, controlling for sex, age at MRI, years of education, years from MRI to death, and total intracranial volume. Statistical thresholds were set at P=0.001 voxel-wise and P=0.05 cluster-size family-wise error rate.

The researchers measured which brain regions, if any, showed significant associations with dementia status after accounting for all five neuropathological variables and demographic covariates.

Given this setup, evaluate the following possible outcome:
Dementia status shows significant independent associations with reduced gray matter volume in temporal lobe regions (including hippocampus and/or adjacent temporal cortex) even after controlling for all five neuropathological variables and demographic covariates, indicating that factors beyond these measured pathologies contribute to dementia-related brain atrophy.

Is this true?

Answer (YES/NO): YES